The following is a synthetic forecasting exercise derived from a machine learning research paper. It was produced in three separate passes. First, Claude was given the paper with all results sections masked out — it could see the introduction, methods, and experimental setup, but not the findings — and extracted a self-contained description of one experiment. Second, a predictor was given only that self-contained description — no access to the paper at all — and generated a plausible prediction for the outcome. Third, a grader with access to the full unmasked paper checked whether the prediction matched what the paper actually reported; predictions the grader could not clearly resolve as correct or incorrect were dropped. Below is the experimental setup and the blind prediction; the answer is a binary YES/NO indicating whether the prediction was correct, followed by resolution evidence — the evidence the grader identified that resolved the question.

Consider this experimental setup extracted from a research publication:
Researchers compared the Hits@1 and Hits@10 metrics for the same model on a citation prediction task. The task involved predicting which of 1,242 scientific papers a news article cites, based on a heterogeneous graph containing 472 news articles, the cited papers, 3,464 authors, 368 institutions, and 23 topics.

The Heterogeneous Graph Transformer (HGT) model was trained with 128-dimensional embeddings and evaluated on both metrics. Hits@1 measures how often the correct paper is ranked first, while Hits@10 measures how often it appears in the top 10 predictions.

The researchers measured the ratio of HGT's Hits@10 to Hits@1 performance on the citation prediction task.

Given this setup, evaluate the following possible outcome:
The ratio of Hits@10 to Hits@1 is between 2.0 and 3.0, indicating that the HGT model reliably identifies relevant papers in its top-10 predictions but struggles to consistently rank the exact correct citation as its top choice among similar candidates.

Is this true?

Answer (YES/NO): NO